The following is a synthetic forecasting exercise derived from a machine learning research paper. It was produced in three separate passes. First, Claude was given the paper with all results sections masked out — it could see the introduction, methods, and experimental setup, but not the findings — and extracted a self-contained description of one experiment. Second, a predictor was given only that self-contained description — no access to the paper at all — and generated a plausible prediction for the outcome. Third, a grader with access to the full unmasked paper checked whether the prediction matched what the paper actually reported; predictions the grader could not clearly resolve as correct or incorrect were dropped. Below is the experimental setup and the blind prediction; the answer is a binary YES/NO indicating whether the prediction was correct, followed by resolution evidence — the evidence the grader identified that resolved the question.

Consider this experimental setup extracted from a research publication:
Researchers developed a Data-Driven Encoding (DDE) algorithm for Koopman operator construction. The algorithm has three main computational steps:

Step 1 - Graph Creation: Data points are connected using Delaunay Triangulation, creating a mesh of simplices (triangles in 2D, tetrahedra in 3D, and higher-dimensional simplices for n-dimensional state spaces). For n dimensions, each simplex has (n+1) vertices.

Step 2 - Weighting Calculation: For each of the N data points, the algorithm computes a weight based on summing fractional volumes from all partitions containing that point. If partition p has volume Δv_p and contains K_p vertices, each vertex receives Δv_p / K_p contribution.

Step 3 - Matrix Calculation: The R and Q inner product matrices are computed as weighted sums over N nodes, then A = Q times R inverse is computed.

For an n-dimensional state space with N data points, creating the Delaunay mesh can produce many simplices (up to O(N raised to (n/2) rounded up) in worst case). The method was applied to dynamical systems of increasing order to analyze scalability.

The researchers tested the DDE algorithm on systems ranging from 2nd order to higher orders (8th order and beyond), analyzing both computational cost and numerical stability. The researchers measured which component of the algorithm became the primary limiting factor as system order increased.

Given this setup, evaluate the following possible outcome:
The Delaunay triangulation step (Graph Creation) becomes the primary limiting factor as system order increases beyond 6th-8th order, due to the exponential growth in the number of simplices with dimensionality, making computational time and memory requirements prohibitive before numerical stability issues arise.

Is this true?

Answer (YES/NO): NO